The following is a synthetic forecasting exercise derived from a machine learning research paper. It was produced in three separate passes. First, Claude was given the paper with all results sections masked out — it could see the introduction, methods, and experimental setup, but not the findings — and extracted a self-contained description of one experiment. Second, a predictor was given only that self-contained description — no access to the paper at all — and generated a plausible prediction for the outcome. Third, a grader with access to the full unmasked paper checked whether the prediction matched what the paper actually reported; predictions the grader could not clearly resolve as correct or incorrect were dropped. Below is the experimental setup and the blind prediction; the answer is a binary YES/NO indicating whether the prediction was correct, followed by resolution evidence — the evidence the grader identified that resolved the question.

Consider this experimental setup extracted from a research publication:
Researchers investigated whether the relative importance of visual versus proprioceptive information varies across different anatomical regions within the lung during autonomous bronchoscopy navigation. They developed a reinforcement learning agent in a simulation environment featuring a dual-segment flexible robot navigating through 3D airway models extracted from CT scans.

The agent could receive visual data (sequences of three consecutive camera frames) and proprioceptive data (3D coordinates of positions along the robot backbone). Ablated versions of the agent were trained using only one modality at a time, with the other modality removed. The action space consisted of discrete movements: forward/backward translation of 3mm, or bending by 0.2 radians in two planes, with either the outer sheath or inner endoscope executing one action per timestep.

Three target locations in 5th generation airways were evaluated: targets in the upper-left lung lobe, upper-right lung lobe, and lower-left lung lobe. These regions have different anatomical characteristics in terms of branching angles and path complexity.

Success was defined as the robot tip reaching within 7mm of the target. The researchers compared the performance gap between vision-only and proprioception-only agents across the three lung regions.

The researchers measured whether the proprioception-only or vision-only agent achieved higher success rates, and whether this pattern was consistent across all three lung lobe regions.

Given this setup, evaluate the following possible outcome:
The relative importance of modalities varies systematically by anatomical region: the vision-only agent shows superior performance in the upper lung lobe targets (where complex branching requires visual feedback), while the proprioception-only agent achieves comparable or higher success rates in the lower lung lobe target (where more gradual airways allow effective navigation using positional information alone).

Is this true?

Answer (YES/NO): NO